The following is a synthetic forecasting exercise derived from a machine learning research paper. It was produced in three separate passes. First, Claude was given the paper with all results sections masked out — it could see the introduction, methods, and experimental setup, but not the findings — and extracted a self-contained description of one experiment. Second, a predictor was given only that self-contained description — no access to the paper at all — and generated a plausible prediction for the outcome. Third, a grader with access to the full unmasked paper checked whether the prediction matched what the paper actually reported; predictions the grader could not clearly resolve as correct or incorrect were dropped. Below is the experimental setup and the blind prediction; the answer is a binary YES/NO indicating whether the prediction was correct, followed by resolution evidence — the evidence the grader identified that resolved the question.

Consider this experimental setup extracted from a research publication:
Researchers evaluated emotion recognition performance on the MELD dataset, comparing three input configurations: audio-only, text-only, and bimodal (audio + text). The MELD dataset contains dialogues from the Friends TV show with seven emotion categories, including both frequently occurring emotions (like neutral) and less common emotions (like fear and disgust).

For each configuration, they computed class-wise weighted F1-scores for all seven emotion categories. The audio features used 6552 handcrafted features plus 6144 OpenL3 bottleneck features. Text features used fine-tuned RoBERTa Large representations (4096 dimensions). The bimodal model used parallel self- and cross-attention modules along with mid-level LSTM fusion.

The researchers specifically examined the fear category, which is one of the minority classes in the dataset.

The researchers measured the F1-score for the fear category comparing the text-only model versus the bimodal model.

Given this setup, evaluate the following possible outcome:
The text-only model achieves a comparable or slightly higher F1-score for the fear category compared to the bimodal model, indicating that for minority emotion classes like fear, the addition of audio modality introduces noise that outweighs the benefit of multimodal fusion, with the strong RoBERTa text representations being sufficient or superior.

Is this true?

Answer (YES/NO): YES